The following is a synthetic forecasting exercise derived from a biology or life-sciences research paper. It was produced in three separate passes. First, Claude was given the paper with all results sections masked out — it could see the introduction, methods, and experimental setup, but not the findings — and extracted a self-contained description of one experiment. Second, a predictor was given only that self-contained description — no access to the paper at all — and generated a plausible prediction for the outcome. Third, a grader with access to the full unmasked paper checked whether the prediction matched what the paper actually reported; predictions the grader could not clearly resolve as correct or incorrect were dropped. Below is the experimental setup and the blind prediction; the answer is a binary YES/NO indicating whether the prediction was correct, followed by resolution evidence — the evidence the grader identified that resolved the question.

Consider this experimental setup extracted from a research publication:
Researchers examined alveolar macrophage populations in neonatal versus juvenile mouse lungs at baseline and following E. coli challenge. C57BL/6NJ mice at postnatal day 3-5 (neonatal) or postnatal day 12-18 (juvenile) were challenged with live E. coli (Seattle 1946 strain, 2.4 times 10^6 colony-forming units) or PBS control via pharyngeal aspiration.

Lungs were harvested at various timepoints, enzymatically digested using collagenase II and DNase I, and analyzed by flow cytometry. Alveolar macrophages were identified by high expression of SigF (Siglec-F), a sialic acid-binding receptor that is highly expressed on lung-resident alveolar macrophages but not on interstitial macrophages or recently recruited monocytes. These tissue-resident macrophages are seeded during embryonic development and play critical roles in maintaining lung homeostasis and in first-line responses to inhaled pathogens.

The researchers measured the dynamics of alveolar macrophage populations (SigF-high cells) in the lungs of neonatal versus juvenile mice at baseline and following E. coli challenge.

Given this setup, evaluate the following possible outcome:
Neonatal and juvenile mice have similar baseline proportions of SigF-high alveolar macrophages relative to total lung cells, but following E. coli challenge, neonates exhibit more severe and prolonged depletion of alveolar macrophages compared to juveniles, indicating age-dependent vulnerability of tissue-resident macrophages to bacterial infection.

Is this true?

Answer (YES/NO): NO